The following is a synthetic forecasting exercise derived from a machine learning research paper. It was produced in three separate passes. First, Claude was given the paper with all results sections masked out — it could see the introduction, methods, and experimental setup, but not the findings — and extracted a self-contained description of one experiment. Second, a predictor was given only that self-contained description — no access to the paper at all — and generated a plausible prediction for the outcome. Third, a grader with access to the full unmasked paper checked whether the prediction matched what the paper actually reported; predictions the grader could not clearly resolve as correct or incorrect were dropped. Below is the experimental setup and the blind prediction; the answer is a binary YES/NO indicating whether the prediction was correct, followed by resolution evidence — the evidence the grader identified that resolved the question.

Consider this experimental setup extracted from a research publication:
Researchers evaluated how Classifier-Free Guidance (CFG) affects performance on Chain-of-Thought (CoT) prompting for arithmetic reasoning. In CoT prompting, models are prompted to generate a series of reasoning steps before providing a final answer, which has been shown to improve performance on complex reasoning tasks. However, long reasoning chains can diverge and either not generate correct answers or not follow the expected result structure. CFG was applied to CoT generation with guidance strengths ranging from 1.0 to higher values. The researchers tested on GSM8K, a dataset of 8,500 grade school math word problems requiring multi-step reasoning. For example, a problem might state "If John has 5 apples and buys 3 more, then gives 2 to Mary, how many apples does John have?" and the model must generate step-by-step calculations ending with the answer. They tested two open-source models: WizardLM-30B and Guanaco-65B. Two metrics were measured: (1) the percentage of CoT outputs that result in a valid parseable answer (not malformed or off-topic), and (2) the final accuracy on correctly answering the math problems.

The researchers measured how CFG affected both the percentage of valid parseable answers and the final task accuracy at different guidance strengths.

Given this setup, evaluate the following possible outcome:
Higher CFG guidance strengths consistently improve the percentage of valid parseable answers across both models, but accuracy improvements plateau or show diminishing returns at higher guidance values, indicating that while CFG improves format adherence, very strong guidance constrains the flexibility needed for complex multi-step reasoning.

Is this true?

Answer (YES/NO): NO